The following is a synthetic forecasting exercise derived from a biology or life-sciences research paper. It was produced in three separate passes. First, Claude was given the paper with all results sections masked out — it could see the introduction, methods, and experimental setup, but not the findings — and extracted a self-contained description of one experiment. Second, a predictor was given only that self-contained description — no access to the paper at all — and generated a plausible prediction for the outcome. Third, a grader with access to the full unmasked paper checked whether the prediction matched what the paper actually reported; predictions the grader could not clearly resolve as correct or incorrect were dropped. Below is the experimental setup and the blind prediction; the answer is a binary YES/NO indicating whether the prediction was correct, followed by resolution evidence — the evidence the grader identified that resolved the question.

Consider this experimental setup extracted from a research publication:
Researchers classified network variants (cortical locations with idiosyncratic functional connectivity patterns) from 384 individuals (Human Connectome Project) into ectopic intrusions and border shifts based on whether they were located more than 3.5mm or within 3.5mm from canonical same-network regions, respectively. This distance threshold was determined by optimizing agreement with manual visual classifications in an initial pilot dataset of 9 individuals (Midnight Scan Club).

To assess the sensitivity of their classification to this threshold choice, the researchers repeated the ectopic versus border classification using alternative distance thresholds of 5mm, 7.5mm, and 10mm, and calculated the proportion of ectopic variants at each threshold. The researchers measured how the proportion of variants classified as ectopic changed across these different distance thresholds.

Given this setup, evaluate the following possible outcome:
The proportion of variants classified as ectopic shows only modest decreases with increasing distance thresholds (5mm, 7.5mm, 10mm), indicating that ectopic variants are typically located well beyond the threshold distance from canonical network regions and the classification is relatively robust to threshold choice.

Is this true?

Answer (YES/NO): YES